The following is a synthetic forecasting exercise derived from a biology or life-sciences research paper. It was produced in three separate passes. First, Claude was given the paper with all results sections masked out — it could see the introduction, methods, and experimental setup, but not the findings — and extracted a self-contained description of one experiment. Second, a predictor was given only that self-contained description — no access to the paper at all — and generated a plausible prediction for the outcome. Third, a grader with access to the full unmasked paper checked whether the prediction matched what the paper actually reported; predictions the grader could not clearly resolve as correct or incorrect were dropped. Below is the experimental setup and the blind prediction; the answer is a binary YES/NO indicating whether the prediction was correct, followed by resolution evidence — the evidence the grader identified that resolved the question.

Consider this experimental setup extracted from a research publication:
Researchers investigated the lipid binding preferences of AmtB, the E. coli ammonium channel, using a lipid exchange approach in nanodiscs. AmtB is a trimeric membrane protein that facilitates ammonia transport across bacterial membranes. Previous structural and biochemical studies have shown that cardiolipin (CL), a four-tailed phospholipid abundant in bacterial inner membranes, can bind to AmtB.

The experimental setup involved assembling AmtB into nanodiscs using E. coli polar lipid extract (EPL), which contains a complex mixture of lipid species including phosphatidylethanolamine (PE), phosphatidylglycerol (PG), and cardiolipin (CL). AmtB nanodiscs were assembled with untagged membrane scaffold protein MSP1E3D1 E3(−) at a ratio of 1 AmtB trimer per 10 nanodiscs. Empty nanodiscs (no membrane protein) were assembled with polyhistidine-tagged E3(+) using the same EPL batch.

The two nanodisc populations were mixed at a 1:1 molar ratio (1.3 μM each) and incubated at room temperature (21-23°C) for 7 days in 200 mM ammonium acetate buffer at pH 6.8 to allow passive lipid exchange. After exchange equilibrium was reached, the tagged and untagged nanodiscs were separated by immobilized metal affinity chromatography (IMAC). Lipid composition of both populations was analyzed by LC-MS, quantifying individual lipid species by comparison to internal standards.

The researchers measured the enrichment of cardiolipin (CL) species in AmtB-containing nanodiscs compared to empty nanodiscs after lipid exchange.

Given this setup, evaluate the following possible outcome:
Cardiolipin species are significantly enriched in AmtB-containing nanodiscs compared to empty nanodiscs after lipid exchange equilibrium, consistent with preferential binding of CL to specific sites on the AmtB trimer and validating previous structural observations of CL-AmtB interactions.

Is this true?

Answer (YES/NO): YES